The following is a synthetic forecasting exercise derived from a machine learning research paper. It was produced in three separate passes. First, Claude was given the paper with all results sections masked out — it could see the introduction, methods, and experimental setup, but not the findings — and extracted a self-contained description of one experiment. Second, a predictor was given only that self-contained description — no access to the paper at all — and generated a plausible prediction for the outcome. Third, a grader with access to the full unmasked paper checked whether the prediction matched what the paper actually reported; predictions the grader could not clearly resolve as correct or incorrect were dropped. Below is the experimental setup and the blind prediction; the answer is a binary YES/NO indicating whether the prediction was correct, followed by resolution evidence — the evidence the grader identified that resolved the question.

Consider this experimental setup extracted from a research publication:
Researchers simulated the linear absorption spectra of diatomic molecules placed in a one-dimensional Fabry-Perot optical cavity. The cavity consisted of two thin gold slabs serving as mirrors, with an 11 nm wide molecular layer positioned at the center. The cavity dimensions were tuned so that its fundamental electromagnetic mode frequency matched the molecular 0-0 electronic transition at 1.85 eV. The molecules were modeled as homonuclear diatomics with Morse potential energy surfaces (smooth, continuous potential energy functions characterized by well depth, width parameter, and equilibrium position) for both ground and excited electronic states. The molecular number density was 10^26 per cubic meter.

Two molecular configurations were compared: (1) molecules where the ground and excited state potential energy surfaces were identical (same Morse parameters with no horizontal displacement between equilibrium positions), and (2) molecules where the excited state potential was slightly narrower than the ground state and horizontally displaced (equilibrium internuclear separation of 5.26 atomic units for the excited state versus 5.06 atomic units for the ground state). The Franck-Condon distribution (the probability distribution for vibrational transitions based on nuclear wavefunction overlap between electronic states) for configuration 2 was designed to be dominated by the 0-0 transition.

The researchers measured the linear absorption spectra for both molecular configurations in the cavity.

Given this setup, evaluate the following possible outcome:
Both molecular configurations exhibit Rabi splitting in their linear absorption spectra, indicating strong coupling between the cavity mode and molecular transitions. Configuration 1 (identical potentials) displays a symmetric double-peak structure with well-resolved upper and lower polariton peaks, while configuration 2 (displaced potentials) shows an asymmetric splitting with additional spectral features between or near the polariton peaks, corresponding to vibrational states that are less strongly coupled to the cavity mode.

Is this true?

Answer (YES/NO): YES